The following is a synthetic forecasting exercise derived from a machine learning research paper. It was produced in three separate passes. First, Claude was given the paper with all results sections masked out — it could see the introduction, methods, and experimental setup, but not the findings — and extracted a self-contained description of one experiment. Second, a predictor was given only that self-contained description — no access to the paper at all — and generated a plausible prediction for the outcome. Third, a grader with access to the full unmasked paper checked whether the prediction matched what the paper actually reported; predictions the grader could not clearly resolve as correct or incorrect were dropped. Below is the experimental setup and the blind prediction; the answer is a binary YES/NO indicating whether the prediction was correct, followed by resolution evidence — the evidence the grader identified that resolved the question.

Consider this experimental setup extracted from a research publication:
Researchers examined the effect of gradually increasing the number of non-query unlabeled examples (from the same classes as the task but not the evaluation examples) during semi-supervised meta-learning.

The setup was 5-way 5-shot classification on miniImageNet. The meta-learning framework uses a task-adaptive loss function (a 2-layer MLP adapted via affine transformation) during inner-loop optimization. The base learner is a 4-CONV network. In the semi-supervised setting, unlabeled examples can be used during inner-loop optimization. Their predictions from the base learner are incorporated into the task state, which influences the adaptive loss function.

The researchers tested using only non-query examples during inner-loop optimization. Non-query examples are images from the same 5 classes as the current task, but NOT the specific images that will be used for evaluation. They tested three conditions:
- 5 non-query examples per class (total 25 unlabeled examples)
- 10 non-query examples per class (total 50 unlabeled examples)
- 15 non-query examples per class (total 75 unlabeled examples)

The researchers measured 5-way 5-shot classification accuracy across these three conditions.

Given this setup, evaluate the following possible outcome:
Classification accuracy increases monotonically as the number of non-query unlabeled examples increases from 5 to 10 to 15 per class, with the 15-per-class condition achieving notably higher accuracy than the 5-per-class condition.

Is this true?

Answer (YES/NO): YES